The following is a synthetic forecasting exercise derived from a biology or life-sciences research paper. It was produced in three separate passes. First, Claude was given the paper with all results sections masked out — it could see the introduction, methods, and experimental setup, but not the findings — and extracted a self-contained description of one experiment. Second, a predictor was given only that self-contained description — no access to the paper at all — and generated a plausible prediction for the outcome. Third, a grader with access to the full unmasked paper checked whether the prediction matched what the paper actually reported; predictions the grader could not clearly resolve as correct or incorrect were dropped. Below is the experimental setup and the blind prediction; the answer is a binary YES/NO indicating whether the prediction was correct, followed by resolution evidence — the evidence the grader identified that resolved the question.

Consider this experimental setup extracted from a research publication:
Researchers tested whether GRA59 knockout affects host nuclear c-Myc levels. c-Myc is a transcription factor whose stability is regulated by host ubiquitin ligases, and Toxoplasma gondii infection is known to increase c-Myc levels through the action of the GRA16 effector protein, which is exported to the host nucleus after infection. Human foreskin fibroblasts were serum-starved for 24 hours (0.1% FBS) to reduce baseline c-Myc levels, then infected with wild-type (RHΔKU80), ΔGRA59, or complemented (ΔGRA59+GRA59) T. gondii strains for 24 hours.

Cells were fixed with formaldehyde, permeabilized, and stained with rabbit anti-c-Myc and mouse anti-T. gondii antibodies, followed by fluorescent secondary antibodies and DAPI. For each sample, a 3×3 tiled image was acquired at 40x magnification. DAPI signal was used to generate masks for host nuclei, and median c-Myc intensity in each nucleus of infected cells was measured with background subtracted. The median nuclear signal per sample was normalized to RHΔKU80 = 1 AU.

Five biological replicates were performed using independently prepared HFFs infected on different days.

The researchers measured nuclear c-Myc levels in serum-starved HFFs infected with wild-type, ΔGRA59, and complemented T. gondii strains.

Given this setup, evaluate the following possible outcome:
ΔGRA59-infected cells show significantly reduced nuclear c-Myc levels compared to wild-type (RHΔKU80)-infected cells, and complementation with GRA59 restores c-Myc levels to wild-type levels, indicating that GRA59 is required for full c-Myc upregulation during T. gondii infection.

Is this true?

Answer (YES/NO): YES